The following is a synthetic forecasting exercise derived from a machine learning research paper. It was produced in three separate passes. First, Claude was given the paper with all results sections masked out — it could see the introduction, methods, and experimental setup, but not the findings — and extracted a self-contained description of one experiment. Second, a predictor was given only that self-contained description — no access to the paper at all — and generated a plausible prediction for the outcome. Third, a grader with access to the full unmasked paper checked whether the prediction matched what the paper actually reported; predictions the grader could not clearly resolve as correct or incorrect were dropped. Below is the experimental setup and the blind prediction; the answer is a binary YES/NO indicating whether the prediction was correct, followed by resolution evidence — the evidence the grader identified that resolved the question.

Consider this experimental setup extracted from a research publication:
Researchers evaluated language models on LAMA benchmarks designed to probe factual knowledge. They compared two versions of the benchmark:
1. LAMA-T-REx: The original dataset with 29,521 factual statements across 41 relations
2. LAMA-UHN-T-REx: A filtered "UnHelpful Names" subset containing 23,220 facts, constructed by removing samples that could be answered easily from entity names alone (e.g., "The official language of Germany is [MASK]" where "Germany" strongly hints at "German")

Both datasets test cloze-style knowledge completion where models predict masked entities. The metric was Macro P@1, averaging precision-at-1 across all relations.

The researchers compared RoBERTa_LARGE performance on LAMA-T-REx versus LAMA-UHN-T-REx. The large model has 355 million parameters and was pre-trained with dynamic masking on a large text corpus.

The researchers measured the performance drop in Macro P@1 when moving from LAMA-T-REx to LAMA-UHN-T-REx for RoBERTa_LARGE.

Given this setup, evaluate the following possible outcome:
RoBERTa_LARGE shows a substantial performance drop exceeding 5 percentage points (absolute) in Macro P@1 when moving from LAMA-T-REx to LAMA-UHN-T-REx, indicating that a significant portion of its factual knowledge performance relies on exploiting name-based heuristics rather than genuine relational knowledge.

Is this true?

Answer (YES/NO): YES